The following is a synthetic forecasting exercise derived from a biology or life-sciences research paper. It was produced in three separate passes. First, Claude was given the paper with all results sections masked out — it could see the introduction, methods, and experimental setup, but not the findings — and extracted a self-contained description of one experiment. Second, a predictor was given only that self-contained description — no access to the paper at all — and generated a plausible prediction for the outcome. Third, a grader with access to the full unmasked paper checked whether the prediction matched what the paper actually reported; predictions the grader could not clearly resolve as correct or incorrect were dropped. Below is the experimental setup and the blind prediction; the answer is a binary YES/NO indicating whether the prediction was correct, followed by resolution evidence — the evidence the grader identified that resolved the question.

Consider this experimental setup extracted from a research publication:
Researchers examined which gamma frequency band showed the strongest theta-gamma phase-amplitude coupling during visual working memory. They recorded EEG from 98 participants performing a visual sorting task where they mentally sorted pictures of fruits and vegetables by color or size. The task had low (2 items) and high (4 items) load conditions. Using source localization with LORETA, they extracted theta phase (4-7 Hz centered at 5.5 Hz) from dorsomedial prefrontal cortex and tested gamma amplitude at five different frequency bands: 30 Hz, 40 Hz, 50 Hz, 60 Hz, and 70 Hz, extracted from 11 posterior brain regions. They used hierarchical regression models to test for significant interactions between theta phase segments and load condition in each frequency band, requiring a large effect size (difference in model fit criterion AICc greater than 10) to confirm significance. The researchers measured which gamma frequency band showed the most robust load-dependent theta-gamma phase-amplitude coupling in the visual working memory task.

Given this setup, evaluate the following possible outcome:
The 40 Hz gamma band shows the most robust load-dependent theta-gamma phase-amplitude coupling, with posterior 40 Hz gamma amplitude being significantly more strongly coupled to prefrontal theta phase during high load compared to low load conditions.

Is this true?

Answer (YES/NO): NO